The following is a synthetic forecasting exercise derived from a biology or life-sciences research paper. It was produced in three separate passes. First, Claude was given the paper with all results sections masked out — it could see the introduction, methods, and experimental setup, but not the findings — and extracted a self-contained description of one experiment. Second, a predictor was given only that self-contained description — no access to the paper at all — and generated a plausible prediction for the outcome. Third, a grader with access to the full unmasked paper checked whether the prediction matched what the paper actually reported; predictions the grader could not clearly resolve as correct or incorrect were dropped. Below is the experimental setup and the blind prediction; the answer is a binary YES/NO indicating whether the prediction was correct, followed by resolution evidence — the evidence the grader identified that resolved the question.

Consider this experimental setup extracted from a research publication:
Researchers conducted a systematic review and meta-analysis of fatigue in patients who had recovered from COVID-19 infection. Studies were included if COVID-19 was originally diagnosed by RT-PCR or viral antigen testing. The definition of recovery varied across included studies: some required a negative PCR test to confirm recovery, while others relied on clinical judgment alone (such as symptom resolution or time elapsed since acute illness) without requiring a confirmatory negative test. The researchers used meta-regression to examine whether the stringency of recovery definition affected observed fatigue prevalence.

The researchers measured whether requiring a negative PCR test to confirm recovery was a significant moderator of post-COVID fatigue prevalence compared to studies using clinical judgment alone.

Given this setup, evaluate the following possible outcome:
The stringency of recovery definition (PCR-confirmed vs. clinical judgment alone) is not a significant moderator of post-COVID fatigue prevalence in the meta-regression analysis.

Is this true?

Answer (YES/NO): YES